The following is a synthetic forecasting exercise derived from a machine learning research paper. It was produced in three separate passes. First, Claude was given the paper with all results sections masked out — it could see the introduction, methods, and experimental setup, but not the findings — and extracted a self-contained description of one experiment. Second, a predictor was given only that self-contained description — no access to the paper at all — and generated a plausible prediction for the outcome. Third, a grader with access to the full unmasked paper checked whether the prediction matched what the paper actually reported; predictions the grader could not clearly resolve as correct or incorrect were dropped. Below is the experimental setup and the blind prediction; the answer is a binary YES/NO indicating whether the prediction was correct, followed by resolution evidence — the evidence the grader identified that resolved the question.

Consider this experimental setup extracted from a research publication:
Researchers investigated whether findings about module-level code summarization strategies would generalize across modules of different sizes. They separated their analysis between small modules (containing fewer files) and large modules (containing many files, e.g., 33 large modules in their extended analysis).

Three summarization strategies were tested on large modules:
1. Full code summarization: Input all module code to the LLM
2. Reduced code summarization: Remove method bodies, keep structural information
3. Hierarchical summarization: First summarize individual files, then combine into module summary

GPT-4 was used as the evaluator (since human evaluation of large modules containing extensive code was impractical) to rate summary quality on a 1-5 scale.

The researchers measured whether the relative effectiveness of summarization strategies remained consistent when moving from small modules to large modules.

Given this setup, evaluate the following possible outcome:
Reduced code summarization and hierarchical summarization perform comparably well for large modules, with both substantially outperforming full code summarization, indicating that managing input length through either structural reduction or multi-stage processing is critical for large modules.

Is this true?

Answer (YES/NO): NO